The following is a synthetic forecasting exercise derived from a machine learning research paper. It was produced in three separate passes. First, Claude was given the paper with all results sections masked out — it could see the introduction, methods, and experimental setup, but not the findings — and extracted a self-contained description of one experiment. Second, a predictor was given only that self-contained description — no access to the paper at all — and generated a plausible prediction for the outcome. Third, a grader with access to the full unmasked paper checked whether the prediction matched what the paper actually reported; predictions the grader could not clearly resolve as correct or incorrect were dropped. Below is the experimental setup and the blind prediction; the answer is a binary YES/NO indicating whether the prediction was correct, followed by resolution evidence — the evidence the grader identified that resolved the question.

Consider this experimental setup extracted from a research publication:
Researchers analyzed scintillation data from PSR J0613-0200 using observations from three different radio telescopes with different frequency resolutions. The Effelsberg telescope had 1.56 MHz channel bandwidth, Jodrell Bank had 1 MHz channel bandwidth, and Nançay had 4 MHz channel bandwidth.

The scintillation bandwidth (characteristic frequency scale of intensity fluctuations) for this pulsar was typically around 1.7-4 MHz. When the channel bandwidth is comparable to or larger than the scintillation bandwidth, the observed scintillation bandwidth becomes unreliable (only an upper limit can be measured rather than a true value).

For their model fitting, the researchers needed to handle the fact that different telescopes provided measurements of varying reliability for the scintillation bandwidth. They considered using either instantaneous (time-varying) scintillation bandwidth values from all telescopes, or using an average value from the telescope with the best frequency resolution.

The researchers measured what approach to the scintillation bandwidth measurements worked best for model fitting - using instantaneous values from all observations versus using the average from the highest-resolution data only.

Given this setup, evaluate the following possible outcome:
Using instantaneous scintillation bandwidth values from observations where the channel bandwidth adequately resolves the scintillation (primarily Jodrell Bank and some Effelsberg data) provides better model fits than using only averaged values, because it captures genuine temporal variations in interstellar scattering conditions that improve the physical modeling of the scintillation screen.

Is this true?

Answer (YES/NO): NO